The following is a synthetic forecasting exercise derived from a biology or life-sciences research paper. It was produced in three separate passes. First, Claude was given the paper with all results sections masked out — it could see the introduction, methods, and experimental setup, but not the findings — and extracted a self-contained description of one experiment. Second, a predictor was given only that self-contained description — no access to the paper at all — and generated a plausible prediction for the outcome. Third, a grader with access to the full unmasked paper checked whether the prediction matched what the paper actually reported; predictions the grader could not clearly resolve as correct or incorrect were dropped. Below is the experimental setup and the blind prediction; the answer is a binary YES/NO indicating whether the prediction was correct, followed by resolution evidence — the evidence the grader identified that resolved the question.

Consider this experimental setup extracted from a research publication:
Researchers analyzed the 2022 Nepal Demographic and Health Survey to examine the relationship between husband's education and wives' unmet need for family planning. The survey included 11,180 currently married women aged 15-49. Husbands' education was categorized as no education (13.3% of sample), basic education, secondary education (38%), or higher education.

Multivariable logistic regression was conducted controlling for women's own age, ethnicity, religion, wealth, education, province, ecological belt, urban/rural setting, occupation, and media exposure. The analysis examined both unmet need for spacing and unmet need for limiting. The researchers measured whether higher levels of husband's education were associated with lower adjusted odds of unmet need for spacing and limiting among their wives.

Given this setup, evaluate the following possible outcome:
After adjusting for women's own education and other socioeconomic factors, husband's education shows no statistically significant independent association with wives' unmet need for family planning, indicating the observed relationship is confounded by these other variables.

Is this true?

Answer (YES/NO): NO